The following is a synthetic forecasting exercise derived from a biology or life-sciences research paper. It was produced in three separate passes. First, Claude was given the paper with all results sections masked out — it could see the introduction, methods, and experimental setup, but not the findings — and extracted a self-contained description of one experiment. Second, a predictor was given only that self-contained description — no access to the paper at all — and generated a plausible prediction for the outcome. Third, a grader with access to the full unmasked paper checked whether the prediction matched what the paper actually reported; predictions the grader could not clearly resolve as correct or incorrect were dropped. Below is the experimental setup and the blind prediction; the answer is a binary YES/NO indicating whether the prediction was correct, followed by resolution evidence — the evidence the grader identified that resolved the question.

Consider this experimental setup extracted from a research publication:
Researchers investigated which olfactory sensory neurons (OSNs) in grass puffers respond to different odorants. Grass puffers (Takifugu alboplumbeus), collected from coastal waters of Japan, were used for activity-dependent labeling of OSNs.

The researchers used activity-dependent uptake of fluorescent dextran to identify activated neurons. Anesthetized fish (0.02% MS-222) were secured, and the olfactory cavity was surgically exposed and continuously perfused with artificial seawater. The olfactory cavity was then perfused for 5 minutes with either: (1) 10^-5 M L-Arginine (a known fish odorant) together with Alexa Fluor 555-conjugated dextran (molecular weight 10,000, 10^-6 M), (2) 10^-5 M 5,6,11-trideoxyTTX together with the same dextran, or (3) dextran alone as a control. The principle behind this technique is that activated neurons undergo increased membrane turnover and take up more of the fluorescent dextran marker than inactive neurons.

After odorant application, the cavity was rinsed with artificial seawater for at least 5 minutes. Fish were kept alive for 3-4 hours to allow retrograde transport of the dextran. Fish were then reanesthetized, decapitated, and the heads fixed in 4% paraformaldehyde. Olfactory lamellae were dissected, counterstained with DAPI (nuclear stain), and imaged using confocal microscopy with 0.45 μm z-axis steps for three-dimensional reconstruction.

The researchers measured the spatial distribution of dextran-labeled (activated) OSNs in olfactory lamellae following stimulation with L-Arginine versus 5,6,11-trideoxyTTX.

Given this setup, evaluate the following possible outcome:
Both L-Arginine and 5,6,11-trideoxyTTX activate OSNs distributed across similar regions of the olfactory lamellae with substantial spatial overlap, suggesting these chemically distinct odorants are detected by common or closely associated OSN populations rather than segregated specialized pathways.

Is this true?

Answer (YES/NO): NO